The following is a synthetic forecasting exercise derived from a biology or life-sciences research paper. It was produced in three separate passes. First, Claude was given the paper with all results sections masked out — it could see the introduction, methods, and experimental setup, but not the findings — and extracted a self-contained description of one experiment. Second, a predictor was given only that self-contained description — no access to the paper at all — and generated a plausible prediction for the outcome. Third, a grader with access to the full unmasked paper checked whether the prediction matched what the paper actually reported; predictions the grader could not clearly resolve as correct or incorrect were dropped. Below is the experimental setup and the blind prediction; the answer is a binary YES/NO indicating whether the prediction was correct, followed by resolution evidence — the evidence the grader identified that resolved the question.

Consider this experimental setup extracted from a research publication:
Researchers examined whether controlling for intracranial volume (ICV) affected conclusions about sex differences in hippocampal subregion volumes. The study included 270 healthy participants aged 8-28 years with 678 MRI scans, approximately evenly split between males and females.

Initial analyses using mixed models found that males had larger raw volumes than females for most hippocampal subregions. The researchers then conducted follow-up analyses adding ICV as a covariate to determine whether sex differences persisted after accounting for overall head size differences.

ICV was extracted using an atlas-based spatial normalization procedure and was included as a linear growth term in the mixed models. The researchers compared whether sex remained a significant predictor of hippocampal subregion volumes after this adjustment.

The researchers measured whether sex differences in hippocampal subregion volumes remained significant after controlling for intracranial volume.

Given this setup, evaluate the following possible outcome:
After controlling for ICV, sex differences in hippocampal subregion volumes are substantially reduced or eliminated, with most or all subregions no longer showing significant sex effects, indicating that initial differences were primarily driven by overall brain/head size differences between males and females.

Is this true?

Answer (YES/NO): YES